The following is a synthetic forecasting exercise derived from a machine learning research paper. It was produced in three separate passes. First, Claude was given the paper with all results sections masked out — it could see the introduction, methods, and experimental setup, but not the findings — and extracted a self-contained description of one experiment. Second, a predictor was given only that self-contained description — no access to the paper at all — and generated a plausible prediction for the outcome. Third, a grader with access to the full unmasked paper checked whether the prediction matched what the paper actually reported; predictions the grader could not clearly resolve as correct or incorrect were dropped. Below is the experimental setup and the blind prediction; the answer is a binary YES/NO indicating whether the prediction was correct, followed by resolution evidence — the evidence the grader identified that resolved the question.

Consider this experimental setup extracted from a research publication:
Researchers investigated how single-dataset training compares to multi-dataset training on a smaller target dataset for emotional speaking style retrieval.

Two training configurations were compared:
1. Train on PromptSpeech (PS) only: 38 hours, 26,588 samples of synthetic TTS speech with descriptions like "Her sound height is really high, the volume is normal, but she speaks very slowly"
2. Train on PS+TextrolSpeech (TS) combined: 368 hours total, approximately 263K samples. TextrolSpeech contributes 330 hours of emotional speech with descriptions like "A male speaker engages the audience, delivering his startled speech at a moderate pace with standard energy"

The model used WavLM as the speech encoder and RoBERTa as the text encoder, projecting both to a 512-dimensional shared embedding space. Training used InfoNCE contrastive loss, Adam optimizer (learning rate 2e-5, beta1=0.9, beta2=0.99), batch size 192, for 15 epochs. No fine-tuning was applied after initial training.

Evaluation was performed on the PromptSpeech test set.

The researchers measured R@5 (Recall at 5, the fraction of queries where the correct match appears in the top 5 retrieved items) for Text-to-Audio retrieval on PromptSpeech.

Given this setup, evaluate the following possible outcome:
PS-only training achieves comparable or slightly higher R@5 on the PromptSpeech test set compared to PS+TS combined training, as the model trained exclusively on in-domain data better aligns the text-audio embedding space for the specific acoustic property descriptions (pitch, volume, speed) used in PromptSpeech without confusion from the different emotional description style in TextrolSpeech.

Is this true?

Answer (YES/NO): NO